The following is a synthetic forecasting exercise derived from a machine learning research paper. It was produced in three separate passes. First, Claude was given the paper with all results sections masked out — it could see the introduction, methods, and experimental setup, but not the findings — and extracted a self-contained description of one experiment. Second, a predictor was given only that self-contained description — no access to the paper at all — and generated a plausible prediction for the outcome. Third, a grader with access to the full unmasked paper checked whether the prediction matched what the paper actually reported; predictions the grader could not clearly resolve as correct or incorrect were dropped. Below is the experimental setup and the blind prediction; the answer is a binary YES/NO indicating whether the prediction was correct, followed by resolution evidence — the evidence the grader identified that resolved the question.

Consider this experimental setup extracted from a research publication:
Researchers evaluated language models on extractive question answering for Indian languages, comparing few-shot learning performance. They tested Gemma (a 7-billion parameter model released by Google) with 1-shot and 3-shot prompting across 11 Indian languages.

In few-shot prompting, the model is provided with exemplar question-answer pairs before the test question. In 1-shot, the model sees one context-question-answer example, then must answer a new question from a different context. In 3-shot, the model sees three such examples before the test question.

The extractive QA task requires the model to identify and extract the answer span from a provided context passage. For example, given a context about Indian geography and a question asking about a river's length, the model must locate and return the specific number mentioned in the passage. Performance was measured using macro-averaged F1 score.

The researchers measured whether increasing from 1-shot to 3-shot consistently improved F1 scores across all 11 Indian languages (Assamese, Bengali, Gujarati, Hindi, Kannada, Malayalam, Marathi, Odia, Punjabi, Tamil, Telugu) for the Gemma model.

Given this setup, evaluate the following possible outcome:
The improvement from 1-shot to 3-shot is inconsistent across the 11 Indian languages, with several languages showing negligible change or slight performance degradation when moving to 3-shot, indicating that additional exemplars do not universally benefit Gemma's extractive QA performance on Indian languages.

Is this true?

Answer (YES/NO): NO